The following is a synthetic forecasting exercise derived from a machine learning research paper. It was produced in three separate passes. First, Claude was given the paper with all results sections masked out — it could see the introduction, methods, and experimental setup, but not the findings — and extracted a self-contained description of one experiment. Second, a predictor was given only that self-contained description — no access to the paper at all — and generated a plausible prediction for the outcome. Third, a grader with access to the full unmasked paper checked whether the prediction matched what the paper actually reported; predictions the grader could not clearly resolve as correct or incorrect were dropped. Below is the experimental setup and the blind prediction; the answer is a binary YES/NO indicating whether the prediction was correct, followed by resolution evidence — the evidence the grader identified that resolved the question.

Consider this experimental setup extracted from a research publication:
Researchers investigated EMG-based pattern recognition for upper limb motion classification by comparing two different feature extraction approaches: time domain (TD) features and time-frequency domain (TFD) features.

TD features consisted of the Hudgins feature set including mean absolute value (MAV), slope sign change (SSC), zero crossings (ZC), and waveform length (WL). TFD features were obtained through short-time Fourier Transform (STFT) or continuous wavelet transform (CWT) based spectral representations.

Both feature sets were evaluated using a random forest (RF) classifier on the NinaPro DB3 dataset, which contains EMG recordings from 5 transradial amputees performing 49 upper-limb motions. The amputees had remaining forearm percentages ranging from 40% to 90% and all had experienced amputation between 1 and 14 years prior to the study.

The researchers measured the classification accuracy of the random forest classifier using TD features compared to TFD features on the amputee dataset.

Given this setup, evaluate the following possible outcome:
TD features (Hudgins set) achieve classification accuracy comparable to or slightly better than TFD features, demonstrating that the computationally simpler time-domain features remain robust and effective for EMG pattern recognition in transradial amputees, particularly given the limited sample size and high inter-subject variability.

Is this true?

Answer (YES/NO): NO